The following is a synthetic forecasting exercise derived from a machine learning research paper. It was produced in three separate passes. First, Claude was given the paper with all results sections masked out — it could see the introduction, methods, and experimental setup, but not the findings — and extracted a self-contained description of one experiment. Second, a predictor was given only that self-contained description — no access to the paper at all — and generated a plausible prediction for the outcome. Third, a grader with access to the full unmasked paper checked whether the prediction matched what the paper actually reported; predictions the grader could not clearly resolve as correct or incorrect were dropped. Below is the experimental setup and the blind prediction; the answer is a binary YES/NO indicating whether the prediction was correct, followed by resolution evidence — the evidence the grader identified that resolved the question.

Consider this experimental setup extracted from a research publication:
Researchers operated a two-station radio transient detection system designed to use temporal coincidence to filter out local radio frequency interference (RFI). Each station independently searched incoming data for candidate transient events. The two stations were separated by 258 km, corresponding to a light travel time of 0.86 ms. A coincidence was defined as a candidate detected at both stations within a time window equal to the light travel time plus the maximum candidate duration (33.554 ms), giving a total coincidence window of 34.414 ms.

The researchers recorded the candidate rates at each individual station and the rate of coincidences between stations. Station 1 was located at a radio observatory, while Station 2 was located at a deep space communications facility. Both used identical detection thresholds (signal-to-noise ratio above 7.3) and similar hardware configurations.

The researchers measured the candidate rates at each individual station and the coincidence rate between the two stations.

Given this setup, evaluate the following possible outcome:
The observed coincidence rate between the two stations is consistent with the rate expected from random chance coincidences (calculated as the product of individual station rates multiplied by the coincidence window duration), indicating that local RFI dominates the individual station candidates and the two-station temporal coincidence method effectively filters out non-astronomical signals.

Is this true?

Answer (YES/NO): YES